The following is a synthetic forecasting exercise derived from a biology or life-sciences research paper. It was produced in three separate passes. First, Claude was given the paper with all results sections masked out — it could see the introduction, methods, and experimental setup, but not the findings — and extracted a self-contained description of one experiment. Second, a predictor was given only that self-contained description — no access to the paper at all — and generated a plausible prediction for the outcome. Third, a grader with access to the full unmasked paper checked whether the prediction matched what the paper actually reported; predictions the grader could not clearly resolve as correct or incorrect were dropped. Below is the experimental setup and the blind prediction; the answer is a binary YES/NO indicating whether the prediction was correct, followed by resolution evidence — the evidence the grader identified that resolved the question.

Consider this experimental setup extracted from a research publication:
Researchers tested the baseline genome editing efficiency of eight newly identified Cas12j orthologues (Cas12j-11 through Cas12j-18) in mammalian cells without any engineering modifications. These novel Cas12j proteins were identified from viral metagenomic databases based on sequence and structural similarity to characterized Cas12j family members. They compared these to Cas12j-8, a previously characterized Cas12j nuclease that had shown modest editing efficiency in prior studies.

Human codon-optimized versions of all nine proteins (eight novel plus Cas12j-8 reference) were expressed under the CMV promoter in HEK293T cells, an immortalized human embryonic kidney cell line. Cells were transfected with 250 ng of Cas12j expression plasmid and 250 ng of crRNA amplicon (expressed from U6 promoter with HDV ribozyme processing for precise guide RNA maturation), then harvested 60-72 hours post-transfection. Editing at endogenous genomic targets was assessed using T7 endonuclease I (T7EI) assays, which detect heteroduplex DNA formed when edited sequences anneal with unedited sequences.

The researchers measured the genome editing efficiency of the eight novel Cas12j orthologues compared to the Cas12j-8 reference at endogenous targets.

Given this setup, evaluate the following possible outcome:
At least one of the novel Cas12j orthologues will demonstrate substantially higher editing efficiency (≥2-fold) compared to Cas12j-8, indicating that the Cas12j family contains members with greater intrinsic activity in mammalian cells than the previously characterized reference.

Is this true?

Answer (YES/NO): NO